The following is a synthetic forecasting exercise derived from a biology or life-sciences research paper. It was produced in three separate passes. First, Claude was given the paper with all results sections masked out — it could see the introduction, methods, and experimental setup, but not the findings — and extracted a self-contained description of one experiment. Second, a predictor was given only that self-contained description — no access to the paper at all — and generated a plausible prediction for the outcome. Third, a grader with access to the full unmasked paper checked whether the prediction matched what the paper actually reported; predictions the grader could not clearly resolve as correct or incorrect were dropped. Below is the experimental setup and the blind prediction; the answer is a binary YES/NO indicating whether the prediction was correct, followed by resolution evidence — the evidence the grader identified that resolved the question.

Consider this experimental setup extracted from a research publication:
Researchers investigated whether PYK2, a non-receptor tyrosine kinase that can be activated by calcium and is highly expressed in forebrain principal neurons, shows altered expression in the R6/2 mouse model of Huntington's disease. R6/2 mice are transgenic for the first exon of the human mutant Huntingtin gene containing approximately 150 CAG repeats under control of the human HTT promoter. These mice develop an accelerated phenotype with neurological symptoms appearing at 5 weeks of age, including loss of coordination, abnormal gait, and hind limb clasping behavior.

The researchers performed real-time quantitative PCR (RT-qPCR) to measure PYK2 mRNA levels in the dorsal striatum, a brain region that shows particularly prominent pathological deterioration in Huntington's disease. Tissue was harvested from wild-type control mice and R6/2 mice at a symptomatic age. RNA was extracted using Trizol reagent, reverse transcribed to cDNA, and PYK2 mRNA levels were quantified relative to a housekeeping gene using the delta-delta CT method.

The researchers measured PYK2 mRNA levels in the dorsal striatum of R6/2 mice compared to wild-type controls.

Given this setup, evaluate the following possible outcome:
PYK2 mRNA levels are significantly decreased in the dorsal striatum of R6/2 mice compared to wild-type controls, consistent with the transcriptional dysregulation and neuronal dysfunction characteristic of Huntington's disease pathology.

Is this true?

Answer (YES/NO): YES